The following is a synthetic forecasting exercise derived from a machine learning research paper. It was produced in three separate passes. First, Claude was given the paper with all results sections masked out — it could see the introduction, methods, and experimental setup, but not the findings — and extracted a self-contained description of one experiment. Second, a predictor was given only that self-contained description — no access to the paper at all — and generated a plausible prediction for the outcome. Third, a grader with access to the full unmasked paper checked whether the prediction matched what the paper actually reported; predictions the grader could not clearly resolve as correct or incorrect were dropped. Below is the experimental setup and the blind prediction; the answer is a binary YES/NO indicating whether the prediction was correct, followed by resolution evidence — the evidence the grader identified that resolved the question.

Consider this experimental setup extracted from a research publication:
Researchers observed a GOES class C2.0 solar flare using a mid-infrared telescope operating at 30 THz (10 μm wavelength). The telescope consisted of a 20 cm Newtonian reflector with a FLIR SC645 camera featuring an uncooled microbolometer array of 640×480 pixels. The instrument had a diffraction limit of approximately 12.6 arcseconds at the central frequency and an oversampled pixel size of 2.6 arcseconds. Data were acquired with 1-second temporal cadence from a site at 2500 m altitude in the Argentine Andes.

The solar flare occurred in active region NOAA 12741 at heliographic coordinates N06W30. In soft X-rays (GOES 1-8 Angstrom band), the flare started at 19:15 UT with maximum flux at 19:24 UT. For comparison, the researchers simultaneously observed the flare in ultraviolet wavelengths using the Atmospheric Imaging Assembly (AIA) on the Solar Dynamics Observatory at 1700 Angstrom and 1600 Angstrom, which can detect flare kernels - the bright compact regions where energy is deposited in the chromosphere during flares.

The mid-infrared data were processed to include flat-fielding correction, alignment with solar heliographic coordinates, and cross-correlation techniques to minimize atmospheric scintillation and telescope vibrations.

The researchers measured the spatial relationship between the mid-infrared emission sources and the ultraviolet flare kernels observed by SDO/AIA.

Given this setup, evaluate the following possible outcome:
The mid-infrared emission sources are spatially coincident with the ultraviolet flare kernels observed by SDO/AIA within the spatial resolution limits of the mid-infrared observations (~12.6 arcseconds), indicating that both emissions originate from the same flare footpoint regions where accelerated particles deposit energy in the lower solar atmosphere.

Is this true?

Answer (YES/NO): NO